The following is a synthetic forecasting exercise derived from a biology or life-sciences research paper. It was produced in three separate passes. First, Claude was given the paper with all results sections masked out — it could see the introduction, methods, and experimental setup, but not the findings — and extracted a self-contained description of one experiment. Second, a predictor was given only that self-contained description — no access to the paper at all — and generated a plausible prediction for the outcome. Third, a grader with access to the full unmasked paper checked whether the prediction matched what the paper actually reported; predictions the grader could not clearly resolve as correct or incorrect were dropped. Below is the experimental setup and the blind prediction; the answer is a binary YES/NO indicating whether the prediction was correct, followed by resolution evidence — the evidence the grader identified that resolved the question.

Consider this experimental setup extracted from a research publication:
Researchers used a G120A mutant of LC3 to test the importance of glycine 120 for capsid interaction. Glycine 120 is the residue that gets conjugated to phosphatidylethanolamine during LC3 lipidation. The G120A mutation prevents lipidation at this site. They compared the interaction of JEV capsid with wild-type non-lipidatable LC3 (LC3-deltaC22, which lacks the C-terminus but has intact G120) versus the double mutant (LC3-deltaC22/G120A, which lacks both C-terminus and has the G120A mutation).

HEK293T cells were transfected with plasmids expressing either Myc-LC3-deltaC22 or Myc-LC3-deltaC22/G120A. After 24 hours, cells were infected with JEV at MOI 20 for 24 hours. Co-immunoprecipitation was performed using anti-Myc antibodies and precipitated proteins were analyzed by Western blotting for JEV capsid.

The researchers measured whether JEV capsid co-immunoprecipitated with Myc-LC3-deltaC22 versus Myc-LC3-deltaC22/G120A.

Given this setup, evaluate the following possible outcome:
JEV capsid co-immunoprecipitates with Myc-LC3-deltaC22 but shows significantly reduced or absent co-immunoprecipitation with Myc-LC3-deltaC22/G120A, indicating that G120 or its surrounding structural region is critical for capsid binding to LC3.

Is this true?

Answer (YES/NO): NO